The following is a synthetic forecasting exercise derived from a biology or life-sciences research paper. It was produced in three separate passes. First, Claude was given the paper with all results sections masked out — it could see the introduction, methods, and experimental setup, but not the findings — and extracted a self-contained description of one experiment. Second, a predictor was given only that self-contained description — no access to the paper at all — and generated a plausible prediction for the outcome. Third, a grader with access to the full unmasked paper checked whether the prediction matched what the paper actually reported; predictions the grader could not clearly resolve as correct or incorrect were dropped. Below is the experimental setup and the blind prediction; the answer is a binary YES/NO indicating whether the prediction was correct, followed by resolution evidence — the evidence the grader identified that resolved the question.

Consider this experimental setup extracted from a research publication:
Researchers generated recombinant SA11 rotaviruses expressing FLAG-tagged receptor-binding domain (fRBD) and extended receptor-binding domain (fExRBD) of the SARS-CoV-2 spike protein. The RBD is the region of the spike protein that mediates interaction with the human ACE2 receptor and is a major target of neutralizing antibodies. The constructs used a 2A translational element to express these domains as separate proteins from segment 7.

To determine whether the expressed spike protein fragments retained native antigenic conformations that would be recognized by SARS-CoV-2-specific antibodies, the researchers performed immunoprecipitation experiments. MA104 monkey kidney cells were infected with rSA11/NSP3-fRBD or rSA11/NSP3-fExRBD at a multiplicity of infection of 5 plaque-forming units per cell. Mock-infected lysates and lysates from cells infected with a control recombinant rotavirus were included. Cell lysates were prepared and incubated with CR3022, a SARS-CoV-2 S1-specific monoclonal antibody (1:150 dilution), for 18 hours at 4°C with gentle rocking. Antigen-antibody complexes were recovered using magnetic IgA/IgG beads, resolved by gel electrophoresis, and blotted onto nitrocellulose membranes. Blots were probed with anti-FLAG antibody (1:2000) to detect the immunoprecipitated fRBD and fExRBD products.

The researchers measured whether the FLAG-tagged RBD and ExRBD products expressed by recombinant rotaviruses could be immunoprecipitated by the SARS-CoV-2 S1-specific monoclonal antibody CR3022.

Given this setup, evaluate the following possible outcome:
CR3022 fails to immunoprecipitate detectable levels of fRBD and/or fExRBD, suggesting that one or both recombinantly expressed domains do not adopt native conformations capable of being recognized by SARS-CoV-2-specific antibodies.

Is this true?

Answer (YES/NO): NO